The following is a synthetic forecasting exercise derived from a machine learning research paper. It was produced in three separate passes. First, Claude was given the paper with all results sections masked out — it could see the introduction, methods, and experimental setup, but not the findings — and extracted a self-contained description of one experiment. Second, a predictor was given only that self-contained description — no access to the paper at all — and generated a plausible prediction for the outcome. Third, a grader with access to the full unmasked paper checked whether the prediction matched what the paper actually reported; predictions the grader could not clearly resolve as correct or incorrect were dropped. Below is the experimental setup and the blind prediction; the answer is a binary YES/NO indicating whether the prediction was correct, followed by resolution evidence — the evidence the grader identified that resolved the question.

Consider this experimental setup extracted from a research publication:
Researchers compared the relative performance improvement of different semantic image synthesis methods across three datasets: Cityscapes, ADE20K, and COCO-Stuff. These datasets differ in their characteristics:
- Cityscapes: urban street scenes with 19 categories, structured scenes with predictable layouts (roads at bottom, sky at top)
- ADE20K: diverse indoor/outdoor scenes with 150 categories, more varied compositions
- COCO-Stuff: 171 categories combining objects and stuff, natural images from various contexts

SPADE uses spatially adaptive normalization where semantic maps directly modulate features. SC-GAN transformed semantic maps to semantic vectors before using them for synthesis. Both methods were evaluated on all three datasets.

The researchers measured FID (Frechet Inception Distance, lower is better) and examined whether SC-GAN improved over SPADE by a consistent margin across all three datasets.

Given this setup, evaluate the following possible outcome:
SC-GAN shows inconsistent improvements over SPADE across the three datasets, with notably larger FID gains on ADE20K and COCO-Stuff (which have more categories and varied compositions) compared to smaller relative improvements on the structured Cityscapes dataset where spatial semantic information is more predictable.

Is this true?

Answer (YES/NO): NO